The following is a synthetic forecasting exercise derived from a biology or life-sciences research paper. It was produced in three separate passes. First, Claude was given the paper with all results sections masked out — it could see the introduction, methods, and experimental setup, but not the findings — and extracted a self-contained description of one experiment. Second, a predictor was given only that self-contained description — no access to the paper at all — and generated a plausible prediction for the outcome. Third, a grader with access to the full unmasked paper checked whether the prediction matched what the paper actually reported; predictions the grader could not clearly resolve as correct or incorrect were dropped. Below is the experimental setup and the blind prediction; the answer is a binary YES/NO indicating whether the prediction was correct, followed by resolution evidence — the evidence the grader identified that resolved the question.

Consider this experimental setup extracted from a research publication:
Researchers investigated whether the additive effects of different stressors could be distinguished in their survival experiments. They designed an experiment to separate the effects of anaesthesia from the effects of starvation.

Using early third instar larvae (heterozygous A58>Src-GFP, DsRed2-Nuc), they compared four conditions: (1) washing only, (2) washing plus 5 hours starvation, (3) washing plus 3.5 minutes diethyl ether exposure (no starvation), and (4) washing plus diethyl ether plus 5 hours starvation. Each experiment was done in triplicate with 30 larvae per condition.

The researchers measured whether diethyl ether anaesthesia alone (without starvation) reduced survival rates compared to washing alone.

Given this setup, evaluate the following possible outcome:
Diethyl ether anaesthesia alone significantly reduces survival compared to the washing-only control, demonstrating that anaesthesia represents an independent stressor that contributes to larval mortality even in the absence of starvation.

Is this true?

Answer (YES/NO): YES